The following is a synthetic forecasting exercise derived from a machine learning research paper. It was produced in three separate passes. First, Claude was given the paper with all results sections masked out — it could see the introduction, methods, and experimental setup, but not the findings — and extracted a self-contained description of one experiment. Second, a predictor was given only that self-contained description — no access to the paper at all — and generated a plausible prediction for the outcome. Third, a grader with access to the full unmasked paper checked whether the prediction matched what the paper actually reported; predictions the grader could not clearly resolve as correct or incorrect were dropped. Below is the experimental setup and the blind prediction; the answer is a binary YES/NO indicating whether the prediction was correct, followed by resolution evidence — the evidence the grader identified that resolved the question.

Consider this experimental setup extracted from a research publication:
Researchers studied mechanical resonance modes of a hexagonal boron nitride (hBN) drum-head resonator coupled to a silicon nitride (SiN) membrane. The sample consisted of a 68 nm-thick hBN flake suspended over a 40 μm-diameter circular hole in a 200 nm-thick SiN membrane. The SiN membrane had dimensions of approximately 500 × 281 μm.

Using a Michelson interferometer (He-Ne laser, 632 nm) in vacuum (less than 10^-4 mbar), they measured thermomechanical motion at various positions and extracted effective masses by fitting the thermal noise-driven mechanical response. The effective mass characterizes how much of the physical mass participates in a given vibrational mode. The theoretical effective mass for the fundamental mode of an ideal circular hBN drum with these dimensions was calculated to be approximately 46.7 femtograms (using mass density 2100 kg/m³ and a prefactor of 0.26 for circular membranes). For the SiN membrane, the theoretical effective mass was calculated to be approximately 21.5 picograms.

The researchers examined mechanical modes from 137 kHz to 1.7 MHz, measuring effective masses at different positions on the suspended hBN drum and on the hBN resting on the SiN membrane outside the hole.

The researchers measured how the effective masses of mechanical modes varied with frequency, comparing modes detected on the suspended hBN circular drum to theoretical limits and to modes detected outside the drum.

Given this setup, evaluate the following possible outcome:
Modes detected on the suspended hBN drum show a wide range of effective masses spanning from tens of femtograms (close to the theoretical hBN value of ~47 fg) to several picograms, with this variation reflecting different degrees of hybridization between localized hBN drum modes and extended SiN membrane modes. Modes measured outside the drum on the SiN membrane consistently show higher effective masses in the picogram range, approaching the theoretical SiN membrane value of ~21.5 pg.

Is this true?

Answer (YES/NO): NO